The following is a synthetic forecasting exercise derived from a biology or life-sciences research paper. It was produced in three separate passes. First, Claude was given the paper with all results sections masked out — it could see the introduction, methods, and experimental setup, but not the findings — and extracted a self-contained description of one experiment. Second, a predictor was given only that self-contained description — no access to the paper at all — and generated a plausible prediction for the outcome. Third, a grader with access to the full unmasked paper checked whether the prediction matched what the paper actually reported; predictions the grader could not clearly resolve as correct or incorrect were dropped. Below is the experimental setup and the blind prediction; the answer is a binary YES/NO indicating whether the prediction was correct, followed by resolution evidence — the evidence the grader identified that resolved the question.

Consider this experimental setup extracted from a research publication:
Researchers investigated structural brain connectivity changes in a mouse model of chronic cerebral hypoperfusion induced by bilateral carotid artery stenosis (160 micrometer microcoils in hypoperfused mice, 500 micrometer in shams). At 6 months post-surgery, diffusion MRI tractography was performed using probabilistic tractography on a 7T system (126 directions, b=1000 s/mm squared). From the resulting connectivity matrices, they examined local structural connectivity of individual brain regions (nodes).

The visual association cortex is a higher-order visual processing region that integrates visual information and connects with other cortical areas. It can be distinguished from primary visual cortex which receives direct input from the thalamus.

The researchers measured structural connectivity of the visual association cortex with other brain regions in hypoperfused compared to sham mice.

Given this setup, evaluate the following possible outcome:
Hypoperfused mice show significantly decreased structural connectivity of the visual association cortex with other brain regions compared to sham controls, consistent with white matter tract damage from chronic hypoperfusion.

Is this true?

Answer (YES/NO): NO